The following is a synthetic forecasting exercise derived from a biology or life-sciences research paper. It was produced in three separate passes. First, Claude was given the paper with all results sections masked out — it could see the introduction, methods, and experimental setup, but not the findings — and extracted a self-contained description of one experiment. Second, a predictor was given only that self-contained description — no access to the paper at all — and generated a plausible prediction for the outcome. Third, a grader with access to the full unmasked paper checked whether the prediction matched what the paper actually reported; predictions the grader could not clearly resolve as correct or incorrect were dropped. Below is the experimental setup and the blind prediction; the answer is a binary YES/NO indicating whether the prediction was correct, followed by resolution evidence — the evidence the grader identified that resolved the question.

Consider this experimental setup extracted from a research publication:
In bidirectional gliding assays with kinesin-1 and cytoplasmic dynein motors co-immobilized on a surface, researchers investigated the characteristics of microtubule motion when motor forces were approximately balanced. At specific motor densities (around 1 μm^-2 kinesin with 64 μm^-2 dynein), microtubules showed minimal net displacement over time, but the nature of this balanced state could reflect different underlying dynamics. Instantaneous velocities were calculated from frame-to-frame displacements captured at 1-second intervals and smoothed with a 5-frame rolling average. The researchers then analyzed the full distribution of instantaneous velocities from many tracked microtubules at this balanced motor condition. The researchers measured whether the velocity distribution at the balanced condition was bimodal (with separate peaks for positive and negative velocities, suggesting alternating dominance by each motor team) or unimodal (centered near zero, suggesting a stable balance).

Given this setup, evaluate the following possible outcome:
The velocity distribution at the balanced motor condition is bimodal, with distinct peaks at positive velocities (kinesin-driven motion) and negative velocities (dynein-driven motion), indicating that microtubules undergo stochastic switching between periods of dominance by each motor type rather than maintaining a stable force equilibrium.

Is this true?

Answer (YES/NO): NO